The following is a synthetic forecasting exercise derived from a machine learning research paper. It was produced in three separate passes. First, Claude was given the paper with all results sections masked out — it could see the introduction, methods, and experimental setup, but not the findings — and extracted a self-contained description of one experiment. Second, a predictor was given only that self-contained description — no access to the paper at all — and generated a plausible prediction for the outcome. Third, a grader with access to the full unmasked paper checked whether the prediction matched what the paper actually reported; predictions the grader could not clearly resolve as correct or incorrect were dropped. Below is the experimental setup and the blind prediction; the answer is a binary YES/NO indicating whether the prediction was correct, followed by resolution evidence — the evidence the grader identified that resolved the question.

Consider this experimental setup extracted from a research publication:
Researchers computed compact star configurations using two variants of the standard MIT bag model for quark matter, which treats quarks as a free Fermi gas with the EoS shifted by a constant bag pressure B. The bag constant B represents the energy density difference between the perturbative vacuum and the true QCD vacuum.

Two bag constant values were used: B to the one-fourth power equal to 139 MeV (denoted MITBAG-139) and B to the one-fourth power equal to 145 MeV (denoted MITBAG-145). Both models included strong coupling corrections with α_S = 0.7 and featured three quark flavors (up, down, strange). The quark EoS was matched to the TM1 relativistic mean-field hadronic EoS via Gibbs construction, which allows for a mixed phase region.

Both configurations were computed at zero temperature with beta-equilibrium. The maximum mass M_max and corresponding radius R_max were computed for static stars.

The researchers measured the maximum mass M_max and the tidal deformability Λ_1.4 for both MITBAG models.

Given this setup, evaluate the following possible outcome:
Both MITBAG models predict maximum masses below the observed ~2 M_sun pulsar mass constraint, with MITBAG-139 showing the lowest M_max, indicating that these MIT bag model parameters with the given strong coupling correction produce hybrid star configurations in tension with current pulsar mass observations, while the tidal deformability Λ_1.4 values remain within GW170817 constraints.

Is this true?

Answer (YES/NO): NO